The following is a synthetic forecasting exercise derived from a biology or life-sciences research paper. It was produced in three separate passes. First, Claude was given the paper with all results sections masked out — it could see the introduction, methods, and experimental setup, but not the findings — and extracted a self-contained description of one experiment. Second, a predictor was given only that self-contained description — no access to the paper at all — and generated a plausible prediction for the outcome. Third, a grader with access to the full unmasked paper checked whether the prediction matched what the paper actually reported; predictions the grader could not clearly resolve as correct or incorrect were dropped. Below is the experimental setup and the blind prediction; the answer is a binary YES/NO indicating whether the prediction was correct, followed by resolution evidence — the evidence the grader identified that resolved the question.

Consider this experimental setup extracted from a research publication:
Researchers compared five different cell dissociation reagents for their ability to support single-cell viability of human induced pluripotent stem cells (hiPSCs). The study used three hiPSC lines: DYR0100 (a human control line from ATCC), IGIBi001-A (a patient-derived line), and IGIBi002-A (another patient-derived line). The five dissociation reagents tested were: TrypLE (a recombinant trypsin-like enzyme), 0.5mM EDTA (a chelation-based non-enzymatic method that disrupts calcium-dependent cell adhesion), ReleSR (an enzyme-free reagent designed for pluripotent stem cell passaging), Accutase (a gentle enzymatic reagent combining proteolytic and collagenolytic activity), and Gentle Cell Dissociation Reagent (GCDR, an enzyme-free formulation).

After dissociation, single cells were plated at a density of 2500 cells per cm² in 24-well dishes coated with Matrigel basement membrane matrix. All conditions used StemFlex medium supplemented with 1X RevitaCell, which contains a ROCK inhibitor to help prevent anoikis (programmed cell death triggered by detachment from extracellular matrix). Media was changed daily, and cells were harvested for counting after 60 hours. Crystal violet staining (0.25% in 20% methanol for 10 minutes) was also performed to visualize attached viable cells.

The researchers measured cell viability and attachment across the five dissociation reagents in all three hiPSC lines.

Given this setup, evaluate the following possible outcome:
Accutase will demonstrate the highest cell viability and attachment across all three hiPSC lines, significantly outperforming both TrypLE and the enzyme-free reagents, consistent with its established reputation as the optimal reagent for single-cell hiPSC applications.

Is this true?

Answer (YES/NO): NO